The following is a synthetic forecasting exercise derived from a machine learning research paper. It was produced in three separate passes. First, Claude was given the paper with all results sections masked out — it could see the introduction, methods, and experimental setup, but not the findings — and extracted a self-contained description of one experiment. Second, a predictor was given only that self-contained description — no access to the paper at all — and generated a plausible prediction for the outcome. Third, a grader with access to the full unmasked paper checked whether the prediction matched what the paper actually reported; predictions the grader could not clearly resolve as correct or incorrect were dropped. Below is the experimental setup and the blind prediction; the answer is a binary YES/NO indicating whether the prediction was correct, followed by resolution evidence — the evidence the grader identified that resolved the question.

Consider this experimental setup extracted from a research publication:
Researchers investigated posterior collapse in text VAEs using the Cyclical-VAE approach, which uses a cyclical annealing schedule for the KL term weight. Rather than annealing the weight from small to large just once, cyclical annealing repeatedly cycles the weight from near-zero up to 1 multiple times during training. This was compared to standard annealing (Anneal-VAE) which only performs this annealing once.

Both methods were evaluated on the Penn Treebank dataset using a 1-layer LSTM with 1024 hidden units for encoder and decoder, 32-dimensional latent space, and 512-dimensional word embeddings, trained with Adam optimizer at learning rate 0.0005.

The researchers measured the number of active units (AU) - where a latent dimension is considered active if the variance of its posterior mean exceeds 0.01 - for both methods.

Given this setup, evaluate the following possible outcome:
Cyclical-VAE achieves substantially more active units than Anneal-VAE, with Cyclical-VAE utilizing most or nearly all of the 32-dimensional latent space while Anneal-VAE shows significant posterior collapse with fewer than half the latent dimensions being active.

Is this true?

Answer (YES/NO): NO